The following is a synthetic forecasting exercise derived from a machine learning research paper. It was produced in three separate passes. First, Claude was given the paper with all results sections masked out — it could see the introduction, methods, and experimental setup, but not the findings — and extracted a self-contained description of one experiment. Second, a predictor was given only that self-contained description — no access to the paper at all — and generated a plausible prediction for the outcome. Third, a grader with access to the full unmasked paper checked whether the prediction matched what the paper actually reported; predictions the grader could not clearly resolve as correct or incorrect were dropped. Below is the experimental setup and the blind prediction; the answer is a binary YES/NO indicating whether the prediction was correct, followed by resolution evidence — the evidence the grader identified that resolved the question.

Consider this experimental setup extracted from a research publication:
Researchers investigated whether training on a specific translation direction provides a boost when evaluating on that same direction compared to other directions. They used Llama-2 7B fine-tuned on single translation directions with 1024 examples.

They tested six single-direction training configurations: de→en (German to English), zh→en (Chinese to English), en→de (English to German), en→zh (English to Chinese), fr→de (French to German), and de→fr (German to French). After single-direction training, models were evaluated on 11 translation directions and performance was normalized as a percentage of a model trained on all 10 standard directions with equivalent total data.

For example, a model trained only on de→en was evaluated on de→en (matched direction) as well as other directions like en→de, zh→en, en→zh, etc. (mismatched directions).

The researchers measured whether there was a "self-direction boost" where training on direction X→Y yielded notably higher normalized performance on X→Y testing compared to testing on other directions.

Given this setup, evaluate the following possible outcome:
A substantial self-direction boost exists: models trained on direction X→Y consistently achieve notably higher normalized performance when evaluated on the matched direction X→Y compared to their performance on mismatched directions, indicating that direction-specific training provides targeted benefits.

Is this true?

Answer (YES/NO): NO